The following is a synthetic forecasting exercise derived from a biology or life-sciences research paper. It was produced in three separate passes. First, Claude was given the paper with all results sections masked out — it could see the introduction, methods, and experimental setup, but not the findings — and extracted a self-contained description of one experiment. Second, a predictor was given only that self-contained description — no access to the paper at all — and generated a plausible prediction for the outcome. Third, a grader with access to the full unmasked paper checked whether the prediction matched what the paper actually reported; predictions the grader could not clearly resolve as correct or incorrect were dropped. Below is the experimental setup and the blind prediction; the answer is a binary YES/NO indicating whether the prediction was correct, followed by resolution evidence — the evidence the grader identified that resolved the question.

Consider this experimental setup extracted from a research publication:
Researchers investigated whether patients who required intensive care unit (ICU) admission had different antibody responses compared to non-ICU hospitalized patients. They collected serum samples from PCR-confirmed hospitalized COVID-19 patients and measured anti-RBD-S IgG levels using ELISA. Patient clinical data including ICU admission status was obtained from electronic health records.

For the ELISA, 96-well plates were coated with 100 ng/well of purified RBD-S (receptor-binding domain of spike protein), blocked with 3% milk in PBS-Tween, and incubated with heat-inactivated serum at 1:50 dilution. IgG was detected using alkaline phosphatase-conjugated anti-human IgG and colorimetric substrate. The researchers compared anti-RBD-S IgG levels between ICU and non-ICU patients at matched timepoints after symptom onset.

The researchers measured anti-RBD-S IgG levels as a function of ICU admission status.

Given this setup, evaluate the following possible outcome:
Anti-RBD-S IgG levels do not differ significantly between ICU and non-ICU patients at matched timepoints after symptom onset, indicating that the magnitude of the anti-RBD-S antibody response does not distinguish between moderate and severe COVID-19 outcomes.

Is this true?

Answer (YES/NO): NO